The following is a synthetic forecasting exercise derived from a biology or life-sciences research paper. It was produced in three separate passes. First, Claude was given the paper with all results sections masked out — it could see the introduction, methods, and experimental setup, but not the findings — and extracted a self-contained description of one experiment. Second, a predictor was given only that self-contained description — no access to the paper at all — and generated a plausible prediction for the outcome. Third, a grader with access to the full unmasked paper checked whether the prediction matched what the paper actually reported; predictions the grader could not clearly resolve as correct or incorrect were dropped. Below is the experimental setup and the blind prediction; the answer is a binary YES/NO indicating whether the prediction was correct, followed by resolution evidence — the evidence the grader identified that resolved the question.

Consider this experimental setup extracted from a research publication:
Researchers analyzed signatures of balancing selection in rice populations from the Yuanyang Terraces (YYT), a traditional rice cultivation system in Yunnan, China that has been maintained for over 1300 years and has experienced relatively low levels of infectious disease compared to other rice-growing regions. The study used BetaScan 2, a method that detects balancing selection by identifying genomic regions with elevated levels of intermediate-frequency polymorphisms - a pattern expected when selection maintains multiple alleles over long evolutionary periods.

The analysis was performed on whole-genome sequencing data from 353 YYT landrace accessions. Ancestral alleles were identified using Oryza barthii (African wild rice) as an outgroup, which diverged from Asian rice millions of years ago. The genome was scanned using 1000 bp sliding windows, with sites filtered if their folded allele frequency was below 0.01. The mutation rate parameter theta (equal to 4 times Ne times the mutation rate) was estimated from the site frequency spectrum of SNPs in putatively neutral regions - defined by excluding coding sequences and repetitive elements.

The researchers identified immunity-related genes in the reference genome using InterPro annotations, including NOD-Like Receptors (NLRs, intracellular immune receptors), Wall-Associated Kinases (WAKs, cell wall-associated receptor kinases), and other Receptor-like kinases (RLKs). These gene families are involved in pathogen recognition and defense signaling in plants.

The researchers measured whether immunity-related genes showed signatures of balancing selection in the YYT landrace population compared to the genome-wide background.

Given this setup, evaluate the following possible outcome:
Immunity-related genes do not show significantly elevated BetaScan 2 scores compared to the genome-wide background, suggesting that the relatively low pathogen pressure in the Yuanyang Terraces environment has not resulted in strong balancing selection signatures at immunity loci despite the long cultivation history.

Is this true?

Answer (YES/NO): NO